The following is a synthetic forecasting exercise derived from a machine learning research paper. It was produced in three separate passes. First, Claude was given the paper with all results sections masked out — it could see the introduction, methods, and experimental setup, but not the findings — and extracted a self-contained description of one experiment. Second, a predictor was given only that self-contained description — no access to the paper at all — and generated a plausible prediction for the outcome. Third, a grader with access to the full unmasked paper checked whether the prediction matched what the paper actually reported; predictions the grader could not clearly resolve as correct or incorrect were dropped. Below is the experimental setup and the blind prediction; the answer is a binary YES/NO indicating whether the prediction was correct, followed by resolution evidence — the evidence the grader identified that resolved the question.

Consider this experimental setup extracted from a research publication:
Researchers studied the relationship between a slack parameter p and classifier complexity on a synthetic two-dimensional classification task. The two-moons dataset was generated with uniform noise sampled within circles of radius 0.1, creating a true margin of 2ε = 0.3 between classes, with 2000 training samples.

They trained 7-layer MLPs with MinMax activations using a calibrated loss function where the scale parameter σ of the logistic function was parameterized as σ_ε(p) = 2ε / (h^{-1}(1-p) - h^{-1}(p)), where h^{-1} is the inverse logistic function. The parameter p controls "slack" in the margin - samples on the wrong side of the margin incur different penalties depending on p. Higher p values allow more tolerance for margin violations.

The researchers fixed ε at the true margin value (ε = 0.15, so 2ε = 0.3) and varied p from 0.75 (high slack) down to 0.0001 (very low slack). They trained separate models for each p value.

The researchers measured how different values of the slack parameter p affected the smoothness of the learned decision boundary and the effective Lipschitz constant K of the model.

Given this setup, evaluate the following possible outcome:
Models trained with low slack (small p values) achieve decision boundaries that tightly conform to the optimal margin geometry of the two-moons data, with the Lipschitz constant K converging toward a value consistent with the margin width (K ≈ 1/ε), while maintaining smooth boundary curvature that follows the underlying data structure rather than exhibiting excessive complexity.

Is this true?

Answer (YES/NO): NO